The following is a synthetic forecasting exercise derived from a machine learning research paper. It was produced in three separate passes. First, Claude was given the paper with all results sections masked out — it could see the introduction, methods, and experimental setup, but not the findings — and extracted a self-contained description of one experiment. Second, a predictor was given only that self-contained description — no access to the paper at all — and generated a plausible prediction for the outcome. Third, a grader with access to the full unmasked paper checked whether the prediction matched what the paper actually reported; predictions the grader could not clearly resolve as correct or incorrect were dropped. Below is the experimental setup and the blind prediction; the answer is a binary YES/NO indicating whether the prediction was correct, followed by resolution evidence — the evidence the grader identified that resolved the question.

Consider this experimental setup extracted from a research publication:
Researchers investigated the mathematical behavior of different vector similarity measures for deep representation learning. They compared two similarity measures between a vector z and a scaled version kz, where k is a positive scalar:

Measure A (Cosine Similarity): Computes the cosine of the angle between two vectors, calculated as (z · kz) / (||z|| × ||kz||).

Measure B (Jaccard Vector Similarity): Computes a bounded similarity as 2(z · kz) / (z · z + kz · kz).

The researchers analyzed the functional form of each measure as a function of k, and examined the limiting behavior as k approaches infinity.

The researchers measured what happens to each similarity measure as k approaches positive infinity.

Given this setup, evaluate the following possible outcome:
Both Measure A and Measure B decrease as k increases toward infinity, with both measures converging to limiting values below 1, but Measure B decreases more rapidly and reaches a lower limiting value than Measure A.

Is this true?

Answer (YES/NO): NO